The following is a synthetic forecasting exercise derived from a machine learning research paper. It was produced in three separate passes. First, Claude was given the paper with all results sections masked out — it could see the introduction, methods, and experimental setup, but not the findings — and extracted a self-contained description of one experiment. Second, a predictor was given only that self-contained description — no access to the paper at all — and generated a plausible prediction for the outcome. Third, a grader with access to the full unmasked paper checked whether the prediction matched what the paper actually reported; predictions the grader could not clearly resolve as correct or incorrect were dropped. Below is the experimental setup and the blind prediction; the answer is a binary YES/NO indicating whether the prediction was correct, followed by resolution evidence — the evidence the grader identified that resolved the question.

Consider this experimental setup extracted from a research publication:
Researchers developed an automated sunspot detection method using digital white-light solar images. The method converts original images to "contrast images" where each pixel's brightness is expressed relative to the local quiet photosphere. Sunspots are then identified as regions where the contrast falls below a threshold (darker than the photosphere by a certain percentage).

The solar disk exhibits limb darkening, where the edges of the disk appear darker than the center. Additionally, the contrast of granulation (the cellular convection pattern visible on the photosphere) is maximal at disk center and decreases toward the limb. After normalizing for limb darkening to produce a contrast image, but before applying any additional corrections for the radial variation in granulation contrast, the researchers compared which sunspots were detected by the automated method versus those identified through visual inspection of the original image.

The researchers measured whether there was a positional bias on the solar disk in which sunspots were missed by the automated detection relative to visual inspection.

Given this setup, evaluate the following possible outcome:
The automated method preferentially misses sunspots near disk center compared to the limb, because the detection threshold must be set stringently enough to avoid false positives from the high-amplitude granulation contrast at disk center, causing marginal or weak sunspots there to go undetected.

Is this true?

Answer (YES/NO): NO